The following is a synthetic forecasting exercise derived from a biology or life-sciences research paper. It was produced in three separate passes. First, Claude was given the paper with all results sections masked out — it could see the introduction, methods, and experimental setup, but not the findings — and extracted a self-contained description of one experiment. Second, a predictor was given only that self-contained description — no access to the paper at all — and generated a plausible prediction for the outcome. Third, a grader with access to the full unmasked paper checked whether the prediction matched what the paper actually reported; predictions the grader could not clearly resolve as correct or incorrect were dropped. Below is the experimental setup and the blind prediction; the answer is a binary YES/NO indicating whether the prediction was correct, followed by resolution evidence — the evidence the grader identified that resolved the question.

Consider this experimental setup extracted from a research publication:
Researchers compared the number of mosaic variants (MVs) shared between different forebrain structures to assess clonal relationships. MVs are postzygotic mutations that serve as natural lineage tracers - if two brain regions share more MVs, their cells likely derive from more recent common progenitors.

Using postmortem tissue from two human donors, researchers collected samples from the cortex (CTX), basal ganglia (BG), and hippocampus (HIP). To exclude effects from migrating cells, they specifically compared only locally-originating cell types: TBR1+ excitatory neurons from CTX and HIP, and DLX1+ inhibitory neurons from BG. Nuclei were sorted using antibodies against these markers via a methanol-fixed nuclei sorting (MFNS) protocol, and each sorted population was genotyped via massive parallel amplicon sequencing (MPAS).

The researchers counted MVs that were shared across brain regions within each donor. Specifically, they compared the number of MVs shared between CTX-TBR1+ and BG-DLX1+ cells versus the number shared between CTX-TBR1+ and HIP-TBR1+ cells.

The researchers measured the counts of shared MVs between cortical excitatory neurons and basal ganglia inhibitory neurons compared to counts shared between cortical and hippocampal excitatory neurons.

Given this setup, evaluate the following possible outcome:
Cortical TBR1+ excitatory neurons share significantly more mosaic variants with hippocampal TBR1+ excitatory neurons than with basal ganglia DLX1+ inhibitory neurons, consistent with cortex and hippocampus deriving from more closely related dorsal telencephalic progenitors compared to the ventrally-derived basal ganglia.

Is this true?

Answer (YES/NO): NO